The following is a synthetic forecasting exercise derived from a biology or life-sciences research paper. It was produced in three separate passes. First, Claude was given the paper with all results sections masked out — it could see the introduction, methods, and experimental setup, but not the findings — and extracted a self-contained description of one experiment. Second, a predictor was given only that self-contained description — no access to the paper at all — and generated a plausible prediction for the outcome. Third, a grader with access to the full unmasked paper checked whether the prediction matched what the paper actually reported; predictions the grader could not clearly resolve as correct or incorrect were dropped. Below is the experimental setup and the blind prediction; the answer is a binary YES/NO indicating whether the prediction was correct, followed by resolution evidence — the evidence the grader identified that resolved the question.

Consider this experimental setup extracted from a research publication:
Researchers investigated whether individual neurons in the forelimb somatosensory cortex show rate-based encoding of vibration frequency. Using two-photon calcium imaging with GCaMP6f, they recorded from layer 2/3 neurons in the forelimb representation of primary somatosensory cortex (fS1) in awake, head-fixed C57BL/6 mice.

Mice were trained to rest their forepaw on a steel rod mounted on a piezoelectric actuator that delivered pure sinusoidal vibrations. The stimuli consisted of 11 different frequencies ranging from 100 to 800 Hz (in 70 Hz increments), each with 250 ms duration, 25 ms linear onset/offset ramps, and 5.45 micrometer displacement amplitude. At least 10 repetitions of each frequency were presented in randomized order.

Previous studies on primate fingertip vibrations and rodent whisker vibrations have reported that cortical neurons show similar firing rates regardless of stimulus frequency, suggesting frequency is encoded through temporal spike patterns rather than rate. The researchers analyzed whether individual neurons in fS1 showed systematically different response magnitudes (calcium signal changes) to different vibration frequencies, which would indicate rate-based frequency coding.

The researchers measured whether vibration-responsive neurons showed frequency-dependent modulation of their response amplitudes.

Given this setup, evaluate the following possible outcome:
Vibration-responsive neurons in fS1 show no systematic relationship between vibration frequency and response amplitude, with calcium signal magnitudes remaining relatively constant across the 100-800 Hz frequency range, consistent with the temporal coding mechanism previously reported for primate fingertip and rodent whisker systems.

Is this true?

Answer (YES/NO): NO